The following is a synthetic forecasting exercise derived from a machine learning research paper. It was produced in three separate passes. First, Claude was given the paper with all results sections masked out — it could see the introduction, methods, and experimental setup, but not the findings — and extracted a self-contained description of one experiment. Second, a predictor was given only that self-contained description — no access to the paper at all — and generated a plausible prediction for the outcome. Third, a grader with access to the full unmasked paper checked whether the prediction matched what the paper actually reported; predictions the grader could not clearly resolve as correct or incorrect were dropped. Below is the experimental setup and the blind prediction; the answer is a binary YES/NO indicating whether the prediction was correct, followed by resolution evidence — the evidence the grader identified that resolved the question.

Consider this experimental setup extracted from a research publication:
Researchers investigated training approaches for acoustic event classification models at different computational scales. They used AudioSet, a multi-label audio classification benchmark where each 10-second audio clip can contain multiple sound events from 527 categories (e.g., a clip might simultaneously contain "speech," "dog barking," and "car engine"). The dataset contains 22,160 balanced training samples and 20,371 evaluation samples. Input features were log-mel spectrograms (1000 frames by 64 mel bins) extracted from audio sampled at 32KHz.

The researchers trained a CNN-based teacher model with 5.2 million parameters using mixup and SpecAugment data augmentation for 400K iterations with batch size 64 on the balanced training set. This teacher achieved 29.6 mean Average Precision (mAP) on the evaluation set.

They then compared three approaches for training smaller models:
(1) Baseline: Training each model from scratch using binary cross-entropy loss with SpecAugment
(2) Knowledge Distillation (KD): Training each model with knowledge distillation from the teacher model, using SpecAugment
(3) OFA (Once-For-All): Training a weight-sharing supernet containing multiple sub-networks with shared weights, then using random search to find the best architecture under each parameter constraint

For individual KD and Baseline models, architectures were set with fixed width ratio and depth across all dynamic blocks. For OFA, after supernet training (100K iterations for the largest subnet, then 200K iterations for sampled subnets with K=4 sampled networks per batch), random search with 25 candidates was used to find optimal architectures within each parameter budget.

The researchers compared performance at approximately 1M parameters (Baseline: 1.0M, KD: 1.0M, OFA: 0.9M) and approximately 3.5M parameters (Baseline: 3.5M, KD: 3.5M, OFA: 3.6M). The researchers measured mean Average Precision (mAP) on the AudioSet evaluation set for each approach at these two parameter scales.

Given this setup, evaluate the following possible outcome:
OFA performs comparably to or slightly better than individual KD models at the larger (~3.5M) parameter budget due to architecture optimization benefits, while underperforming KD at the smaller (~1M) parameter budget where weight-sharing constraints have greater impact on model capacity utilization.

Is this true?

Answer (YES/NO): NO